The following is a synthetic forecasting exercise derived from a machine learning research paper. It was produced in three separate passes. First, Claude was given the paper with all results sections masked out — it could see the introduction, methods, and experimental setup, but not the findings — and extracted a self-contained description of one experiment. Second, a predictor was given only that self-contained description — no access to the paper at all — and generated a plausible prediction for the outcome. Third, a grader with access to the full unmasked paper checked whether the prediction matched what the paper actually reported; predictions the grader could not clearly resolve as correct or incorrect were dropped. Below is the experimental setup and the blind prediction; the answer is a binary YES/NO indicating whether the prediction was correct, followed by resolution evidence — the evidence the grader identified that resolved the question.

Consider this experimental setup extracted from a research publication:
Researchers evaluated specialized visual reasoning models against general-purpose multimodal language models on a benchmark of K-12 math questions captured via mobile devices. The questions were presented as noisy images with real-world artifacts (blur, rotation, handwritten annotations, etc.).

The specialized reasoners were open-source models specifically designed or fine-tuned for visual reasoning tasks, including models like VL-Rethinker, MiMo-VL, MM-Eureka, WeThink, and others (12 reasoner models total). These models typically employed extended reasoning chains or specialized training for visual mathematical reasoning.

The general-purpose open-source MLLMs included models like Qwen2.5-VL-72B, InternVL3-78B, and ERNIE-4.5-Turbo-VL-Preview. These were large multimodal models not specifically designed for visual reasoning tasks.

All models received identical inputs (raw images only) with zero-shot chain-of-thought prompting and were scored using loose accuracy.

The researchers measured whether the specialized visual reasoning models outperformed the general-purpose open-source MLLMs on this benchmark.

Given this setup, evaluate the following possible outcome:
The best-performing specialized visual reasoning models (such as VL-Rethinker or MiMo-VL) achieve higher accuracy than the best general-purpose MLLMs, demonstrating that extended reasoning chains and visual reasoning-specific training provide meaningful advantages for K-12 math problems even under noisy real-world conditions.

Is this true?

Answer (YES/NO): NO